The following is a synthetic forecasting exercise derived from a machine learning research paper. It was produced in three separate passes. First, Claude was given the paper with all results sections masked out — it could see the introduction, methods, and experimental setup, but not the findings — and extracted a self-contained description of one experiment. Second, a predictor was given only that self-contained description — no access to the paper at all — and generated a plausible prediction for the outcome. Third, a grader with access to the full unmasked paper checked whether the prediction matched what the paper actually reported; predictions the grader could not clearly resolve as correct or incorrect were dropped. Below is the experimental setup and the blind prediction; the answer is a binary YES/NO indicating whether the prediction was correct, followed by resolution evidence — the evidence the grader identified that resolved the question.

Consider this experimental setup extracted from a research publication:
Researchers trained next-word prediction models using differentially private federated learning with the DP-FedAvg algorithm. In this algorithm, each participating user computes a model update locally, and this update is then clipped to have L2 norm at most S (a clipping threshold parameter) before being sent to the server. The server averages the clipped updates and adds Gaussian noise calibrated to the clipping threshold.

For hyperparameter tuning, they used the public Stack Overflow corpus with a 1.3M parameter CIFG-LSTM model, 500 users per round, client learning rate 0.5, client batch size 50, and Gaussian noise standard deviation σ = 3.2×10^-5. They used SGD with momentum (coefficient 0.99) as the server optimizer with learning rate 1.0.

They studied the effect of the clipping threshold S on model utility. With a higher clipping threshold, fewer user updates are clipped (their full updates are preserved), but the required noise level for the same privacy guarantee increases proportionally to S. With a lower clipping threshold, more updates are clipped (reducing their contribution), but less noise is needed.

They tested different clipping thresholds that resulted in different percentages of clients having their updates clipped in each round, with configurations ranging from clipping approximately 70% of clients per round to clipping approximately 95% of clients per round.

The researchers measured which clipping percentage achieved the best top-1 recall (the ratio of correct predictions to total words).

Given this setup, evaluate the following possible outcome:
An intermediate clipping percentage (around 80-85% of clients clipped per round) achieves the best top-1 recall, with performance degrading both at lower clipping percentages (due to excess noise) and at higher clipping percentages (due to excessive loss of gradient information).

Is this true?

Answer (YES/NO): NO